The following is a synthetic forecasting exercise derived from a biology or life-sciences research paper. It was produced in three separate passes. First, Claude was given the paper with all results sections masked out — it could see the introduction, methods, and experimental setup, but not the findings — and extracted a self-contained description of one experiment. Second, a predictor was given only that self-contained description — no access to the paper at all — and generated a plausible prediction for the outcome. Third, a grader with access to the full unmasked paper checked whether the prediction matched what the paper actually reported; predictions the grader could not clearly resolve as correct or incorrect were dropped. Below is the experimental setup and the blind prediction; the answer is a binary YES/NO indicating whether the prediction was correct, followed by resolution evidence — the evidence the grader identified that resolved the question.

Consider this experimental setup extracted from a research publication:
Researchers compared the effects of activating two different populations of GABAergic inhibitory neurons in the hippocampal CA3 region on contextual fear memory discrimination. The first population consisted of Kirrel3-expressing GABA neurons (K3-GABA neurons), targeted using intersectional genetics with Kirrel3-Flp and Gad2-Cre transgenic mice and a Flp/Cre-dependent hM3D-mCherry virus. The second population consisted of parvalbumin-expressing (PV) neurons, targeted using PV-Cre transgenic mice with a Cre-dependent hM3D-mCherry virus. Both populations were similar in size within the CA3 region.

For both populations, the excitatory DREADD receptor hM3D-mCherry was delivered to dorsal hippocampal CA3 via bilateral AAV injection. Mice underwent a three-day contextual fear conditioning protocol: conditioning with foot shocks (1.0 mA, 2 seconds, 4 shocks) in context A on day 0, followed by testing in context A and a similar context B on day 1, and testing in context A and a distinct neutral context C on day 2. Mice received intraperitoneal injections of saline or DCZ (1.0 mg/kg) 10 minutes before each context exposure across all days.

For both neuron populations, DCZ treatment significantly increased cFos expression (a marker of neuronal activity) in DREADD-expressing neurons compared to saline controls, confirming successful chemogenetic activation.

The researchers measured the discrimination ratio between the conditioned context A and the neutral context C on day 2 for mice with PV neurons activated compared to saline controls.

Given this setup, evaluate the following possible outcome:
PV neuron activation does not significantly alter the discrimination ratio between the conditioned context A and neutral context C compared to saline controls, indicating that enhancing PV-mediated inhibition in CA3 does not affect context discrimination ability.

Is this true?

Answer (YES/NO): YES